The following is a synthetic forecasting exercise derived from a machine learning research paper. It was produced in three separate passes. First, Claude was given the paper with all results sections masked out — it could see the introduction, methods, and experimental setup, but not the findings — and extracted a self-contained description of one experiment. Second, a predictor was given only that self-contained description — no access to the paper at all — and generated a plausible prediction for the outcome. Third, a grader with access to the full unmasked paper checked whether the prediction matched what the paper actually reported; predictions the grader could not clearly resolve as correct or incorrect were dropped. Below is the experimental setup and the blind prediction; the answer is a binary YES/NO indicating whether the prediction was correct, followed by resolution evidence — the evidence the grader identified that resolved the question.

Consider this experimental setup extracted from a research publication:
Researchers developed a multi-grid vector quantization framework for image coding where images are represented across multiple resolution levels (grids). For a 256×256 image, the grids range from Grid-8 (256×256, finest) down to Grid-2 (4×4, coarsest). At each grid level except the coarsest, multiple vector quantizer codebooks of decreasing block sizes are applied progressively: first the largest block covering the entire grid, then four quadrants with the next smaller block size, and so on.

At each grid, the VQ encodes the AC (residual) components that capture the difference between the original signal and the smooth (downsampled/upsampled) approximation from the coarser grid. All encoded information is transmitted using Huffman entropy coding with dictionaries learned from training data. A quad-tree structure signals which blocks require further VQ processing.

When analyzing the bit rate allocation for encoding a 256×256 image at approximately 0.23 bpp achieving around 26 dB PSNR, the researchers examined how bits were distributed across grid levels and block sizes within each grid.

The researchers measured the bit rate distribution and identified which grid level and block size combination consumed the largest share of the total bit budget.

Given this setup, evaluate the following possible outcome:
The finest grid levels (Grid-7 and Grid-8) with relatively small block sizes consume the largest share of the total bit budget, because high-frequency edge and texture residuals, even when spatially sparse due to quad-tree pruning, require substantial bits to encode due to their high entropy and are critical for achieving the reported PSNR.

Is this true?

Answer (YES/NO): YES